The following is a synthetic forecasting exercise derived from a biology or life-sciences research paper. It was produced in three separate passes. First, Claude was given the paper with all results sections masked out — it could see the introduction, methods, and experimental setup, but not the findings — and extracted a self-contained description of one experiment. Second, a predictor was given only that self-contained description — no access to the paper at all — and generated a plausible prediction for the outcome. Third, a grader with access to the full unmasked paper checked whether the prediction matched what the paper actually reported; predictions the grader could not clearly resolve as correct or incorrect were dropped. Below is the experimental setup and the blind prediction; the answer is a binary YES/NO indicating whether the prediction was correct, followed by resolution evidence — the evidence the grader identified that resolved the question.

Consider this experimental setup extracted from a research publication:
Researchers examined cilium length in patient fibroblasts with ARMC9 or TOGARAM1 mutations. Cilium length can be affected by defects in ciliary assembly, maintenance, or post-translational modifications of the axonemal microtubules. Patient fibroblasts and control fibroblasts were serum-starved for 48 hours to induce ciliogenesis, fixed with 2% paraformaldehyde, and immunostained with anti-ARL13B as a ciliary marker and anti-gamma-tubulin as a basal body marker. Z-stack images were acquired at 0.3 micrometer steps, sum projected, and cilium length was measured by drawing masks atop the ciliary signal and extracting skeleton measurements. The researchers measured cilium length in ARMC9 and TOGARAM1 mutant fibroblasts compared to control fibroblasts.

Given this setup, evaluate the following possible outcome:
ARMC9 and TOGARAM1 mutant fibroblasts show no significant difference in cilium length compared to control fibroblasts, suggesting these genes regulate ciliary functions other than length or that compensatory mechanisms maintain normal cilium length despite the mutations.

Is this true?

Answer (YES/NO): NO